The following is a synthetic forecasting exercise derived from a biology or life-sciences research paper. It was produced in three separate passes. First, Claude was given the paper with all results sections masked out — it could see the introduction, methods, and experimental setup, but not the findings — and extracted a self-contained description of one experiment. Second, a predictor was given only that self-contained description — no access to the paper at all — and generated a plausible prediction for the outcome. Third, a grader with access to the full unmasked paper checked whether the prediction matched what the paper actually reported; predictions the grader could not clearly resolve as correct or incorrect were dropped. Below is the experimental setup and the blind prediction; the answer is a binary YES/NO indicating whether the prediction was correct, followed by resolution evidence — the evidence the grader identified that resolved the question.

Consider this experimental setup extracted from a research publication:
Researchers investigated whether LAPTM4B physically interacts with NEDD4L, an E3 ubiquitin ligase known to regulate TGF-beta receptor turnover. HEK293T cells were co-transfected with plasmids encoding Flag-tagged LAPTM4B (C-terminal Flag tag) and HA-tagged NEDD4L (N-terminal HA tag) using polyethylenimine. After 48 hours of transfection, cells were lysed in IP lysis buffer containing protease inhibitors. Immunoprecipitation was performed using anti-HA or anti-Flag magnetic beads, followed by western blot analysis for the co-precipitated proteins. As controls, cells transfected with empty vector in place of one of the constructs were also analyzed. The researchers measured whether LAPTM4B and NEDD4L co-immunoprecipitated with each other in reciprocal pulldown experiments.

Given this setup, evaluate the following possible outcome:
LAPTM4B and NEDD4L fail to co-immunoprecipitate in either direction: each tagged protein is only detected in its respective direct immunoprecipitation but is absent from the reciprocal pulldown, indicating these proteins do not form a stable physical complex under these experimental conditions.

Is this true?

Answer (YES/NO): NO